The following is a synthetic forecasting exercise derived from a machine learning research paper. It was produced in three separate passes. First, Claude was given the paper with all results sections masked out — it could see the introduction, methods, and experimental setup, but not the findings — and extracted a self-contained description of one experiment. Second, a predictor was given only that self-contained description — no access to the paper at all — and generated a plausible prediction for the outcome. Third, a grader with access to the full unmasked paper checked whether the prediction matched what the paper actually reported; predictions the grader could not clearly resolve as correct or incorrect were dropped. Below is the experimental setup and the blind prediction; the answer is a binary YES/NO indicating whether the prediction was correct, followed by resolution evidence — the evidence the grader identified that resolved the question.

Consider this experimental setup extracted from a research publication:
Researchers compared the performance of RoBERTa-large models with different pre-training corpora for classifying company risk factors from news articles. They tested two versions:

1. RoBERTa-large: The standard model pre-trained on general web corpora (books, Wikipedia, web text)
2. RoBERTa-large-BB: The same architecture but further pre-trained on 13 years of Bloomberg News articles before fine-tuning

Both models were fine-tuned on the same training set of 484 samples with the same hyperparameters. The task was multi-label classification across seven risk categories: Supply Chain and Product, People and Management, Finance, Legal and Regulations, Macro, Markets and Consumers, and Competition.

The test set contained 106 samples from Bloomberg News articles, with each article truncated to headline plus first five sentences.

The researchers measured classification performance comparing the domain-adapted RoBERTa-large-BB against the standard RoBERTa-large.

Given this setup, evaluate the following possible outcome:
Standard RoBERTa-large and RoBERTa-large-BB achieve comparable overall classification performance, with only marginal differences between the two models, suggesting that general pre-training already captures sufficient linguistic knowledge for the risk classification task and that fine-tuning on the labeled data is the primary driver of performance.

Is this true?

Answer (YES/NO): NO